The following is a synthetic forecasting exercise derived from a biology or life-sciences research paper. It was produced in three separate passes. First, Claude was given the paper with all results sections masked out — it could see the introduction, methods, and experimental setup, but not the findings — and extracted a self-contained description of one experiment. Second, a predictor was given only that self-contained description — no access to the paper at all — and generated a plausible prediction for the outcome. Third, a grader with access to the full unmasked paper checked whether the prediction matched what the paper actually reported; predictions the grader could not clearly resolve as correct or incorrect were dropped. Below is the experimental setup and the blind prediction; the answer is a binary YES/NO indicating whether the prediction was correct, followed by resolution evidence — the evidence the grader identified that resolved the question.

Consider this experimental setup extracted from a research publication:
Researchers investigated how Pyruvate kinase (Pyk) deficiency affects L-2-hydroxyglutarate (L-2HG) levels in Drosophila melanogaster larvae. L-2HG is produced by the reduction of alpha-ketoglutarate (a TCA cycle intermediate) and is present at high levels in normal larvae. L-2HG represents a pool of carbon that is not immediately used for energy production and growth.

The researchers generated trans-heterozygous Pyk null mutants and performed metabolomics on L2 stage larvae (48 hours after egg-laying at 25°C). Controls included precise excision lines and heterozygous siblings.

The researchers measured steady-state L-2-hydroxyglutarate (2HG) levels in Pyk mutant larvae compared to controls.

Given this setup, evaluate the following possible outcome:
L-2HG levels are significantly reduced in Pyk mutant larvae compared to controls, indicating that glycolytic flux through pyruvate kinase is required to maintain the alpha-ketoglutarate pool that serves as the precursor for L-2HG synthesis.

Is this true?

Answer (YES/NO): NO